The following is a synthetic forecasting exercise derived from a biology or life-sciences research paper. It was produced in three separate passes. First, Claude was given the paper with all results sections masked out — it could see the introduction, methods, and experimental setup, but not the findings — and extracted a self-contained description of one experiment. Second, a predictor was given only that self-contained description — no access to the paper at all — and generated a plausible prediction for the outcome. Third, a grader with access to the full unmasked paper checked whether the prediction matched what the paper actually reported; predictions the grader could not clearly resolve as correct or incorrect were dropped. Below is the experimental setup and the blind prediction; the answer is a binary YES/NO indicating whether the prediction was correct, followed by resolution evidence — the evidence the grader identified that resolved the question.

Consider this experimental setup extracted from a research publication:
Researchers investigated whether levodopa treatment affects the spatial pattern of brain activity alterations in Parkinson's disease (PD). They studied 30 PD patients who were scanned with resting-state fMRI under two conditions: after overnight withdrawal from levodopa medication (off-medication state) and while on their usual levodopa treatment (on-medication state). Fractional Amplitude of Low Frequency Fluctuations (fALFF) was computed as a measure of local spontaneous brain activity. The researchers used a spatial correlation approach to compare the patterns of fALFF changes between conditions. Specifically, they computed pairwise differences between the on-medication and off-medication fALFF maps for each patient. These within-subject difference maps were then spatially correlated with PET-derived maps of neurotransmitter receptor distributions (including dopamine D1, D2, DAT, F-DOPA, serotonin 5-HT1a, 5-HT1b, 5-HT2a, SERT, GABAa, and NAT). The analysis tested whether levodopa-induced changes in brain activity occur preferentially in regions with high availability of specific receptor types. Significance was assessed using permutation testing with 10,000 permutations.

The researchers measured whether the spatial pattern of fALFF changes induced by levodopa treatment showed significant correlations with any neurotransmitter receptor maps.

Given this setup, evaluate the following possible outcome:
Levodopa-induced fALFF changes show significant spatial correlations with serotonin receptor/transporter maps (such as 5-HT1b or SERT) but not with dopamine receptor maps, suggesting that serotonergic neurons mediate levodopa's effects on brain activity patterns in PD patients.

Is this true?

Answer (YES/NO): NO